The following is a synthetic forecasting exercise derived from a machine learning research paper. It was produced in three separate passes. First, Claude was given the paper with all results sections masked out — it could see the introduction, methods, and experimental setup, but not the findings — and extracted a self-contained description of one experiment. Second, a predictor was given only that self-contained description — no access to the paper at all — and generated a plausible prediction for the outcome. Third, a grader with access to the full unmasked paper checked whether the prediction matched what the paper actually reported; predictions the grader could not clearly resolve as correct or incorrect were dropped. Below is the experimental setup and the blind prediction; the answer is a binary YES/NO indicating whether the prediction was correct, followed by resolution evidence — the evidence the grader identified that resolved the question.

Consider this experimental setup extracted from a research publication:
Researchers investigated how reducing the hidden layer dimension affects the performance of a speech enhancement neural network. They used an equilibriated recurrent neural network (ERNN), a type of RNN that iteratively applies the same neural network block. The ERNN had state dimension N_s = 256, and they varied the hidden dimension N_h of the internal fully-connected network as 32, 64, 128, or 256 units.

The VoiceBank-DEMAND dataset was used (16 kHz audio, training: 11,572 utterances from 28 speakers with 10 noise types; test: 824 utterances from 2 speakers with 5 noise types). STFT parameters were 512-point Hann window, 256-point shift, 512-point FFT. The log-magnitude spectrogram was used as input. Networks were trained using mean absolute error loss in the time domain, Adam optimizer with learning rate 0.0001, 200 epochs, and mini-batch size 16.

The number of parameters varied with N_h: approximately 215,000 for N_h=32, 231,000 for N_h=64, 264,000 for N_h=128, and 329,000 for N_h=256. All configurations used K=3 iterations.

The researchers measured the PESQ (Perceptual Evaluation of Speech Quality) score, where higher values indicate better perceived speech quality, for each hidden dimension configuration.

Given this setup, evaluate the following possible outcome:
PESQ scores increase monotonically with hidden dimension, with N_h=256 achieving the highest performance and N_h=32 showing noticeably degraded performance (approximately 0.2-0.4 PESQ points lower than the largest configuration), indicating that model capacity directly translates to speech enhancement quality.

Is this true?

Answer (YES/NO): NO